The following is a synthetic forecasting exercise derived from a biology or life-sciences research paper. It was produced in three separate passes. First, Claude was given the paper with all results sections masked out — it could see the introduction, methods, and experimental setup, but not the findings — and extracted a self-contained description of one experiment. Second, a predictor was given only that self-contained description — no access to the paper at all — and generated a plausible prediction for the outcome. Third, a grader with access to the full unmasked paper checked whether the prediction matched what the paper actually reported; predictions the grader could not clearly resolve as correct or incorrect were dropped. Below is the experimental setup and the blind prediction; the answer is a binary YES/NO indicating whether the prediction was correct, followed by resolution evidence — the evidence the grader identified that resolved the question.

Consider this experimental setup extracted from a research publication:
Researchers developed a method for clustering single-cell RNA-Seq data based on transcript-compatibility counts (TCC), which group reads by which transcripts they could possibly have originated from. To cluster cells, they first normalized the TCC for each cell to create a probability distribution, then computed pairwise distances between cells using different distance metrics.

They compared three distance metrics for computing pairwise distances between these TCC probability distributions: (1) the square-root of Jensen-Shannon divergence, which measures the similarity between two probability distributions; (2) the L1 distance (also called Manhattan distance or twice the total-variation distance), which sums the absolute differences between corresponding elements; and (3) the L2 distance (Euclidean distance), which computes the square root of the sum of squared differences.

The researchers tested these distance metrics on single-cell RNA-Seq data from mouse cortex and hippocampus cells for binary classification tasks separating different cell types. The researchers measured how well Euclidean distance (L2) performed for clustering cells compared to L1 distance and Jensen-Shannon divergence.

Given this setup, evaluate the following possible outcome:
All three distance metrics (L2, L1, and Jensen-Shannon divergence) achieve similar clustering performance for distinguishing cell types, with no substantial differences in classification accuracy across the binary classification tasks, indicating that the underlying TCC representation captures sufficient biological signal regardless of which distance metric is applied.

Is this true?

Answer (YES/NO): NO